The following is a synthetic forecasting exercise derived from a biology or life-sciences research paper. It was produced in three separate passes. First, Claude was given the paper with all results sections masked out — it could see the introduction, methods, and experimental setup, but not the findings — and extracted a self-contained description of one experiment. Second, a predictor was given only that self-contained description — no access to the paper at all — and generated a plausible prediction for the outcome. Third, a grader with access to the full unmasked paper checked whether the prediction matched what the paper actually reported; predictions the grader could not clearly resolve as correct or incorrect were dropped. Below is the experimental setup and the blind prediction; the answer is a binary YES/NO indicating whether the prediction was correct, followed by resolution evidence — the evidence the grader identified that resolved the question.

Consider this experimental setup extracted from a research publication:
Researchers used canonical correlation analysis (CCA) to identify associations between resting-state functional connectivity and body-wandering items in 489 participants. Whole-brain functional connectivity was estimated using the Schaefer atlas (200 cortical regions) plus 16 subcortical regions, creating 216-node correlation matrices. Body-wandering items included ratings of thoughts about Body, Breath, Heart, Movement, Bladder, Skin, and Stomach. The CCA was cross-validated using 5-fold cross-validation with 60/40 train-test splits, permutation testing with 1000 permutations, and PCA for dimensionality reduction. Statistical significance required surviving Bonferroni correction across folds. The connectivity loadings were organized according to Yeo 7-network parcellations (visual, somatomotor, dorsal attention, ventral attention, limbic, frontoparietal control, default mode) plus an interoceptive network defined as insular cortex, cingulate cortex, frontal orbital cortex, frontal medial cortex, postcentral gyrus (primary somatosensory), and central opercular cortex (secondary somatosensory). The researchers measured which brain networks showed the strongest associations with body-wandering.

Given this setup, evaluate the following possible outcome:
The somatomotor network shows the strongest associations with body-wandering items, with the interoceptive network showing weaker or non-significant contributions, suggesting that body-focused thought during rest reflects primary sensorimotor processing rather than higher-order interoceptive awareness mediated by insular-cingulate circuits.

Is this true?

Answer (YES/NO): NO